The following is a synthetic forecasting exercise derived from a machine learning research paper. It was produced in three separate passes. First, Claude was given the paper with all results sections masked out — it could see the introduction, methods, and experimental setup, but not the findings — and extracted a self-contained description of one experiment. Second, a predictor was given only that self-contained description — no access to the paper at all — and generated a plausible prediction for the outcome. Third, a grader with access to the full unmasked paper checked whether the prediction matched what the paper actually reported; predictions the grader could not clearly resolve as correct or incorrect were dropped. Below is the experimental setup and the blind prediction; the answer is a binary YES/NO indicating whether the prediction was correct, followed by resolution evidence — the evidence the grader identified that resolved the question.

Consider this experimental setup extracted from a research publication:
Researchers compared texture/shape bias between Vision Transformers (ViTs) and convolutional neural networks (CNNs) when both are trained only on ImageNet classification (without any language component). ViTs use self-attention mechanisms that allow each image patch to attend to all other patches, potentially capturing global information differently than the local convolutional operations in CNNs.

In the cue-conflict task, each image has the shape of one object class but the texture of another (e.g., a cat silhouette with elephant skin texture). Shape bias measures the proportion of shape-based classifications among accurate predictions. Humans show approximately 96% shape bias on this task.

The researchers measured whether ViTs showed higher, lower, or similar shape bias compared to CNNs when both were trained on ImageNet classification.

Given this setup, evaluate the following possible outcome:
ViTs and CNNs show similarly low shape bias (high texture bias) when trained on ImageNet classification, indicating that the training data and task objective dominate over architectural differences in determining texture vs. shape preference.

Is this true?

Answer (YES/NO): NO